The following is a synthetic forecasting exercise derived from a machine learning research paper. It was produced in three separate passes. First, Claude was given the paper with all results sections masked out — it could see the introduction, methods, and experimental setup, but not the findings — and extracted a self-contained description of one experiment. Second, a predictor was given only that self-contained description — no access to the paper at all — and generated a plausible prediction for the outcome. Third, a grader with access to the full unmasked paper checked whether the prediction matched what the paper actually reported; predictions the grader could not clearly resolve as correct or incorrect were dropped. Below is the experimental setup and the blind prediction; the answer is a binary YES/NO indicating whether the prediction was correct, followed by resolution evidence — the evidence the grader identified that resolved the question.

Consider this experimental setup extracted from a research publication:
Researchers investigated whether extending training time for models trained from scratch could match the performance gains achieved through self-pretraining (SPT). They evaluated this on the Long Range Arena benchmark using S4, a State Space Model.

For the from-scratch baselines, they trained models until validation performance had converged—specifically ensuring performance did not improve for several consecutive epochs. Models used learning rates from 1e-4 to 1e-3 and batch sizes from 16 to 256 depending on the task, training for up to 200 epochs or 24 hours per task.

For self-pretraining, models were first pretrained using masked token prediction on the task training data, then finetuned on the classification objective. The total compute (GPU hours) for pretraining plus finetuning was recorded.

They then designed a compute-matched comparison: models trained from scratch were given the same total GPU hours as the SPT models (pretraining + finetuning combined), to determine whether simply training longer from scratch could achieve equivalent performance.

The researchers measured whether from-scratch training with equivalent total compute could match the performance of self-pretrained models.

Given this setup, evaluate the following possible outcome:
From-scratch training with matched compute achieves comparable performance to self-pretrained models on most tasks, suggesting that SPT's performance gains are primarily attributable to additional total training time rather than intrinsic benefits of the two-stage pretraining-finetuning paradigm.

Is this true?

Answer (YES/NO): NO